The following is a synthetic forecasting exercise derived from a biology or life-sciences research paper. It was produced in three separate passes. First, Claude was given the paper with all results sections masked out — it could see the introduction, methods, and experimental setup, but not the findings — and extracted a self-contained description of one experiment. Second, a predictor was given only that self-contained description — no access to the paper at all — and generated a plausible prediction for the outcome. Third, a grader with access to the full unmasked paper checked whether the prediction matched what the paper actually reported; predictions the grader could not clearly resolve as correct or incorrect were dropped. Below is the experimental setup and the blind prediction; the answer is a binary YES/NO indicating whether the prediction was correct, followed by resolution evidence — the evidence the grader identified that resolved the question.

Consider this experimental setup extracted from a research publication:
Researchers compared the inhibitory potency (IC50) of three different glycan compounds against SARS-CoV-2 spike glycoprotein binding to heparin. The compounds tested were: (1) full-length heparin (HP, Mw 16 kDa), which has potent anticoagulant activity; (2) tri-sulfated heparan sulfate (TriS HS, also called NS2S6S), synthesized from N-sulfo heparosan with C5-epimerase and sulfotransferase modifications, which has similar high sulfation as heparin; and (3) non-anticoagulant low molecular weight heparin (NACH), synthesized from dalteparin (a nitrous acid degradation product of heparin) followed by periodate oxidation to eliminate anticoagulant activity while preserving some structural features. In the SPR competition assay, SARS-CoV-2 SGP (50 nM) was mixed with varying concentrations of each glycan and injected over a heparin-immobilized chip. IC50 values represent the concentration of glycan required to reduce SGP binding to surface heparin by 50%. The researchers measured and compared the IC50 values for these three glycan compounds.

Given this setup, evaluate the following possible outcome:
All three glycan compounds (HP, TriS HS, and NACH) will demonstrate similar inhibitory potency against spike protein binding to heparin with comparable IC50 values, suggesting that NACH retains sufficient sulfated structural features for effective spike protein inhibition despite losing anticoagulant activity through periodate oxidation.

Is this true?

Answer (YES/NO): NO